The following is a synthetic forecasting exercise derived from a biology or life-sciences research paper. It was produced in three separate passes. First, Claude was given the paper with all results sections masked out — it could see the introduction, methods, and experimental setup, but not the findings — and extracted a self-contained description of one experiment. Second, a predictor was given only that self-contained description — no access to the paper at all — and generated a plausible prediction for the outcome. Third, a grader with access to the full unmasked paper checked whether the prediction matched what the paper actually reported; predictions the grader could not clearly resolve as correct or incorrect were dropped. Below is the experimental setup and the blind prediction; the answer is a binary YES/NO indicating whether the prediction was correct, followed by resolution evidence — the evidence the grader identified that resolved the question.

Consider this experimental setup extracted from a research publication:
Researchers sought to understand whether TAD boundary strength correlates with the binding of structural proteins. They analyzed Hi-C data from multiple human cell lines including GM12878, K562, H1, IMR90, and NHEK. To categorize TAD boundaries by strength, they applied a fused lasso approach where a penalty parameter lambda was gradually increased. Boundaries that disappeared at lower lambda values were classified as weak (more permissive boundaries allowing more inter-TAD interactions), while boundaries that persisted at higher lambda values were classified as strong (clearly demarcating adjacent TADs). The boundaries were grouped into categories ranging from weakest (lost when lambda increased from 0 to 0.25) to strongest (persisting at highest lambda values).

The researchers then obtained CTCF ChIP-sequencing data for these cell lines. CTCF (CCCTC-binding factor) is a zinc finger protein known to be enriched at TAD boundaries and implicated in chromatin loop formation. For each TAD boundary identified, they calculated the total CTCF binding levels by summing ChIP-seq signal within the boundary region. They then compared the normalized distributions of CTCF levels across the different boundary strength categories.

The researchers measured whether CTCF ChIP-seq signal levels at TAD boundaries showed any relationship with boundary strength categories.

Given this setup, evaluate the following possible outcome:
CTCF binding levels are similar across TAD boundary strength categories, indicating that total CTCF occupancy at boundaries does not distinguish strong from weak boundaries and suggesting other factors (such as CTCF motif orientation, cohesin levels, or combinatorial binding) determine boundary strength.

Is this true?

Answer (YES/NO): NO